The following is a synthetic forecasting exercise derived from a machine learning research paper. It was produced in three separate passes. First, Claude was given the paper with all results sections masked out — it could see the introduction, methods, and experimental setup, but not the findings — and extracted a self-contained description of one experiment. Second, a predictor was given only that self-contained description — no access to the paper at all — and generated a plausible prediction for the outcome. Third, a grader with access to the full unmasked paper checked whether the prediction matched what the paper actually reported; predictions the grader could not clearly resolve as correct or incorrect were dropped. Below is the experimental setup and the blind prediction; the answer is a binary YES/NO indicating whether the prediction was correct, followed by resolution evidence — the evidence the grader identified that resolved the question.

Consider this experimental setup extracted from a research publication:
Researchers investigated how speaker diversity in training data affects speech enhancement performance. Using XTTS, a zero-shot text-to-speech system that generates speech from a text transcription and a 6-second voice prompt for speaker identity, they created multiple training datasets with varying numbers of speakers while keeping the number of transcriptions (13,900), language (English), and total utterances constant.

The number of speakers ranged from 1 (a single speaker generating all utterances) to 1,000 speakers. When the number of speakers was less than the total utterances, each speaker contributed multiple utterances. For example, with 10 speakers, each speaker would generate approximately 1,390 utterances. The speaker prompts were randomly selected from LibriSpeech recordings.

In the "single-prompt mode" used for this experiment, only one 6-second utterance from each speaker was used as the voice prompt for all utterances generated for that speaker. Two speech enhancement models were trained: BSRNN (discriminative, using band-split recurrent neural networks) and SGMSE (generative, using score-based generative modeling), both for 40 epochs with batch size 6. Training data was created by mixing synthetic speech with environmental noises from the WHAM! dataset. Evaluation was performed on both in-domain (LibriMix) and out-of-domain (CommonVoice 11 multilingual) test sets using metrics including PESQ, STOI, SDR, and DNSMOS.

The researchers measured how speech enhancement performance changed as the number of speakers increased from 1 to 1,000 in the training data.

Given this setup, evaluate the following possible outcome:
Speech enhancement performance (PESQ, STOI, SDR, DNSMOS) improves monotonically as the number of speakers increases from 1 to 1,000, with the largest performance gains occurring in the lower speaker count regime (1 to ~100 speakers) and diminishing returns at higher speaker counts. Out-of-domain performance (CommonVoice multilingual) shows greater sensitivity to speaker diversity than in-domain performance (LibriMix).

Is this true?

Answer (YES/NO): NO